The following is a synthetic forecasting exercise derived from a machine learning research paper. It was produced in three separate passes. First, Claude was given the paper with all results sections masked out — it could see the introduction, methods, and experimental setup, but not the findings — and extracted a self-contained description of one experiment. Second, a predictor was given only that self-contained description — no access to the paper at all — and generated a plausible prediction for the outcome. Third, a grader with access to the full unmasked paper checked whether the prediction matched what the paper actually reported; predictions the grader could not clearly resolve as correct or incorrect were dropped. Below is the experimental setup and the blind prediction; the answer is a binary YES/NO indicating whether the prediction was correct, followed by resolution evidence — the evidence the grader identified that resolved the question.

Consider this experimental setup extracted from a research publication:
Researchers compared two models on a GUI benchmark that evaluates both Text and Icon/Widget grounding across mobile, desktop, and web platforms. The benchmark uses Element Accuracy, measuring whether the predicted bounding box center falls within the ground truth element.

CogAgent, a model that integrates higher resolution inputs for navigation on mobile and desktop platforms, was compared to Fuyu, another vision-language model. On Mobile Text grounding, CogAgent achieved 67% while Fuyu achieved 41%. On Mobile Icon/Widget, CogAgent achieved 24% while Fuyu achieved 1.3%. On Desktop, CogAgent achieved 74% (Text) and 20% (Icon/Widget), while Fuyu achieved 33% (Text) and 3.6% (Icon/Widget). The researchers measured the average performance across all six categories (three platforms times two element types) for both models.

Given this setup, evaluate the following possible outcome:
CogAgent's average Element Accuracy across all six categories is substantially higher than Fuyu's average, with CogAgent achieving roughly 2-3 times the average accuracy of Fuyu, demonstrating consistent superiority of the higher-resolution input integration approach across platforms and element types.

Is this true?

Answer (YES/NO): YES